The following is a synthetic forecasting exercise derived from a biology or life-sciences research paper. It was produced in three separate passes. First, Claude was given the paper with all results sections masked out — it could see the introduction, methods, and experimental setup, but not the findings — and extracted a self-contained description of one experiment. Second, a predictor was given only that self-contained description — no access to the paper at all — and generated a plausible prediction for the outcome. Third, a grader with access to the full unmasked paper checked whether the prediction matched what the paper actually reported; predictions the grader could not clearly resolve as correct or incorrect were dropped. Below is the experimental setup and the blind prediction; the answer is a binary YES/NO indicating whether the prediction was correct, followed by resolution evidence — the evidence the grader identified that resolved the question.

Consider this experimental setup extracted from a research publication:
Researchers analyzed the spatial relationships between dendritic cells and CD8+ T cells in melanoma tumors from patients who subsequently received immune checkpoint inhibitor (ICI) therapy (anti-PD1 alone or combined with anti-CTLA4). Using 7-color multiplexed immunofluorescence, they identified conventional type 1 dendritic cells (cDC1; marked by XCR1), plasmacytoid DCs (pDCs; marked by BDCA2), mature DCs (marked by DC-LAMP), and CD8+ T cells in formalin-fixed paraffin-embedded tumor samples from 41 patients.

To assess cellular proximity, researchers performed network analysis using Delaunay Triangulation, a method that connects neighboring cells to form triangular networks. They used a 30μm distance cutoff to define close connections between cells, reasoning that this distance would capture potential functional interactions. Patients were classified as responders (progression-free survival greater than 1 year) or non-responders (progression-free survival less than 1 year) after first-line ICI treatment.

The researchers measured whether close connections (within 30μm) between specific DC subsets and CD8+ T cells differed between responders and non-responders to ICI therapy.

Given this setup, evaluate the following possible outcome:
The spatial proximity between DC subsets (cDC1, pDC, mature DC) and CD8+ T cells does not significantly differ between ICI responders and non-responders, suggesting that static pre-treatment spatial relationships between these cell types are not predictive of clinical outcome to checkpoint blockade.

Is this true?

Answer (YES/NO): NO